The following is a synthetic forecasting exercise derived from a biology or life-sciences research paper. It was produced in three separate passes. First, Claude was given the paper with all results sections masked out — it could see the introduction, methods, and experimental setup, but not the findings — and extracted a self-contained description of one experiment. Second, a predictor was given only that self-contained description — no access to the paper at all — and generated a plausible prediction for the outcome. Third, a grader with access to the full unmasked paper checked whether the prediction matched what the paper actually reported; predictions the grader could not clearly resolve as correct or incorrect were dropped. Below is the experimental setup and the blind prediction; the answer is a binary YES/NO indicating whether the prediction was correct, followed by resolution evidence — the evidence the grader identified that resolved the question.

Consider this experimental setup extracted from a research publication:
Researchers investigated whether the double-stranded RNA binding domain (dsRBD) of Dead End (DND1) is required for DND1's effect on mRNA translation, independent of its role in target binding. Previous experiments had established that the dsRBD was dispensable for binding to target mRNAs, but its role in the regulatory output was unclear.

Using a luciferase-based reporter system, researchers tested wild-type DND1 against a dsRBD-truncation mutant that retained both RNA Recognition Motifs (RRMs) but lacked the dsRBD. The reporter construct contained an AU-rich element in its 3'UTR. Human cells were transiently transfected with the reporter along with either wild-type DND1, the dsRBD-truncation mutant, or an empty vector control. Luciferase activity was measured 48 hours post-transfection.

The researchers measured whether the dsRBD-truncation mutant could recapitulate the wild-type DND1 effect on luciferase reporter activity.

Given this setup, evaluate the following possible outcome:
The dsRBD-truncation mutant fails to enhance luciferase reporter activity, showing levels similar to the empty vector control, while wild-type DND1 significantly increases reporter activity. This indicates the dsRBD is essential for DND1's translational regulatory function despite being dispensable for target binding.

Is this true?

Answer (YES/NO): YES